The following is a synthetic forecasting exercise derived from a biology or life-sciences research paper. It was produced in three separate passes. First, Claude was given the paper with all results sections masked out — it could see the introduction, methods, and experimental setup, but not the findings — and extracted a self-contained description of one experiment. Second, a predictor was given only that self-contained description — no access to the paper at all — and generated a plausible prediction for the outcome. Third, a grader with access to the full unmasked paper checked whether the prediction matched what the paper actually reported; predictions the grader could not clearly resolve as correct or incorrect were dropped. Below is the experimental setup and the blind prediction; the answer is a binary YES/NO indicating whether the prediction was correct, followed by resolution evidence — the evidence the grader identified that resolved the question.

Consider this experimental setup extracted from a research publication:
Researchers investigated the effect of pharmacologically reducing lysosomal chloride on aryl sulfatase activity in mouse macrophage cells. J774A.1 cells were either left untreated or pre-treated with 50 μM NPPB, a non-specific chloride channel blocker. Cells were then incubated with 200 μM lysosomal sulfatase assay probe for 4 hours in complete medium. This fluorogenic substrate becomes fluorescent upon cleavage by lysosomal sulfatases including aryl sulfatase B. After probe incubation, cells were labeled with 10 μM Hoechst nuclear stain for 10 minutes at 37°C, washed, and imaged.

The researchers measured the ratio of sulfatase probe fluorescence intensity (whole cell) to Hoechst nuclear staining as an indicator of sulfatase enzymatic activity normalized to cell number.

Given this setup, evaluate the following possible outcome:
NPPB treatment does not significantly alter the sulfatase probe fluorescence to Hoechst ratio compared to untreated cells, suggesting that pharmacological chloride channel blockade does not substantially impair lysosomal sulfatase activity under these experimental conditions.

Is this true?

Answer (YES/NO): NO